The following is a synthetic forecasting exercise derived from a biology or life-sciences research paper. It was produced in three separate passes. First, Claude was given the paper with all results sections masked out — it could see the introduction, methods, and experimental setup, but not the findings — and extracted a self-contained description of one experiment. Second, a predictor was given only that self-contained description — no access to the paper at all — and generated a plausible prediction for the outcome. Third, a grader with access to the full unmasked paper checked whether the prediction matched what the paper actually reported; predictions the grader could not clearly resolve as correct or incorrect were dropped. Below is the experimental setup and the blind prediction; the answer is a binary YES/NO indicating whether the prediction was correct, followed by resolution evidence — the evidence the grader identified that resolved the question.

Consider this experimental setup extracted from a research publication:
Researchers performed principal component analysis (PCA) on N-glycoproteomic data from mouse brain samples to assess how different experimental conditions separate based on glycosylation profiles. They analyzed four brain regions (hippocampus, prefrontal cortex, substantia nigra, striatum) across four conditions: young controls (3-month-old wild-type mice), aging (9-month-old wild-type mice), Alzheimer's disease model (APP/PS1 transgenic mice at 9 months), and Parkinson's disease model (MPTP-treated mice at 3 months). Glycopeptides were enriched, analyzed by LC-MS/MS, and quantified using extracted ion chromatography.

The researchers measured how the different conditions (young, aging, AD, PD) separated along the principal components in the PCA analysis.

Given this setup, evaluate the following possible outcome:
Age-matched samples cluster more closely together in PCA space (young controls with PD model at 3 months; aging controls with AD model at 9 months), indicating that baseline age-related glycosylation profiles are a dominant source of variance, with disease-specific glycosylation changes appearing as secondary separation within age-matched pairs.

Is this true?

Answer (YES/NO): YES